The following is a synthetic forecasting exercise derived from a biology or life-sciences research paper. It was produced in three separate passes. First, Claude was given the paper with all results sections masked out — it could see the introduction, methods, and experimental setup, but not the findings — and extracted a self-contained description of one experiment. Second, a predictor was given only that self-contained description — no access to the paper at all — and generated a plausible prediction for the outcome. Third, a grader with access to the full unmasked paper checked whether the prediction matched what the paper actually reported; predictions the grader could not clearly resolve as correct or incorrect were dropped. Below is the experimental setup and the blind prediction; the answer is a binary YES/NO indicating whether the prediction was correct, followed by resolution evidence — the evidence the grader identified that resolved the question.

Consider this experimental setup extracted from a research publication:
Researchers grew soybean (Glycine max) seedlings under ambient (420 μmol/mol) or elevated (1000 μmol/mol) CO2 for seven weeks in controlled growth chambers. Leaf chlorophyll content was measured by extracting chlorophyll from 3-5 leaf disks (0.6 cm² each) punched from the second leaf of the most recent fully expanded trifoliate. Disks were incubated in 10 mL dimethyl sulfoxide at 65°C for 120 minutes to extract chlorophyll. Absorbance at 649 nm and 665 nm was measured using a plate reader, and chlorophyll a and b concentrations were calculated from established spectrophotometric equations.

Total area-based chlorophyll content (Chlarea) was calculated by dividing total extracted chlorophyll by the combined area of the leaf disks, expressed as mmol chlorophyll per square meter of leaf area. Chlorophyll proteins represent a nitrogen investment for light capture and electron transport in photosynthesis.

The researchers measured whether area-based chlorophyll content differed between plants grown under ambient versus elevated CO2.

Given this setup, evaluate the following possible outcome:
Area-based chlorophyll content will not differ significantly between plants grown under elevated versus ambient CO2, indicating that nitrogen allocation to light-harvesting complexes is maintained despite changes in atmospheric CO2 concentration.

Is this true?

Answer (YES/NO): NO